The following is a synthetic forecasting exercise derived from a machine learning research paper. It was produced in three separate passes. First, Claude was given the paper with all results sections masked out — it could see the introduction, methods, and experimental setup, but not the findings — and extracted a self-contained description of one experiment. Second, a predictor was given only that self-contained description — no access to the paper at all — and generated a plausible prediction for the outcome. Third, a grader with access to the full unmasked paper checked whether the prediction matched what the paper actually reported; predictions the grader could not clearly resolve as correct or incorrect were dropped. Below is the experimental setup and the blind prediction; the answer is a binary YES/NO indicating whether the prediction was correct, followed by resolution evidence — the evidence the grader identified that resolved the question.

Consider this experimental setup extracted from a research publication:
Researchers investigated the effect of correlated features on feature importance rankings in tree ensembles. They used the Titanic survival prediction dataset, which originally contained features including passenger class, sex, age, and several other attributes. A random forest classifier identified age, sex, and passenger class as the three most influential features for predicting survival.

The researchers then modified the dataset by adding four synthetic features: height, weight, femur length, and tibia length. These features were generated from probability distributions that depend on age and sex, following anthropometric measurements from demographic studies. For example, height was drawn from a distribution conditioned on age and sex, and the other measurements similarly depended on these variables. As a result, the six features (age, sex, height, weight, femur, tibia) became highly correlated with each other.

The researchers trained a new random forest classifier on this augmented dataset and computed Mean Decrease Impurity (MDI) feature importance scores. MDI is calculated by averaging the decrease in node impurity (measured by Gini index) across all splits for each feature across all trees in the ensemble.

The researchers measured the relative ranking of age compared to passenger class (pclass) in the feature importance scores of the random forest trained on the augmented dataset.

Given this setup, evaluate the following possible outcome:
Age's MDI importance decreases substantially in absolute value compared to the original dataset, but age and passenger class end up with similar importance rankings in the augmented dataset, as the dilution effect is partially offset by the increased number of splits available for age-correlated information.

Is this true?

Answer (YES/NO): NO